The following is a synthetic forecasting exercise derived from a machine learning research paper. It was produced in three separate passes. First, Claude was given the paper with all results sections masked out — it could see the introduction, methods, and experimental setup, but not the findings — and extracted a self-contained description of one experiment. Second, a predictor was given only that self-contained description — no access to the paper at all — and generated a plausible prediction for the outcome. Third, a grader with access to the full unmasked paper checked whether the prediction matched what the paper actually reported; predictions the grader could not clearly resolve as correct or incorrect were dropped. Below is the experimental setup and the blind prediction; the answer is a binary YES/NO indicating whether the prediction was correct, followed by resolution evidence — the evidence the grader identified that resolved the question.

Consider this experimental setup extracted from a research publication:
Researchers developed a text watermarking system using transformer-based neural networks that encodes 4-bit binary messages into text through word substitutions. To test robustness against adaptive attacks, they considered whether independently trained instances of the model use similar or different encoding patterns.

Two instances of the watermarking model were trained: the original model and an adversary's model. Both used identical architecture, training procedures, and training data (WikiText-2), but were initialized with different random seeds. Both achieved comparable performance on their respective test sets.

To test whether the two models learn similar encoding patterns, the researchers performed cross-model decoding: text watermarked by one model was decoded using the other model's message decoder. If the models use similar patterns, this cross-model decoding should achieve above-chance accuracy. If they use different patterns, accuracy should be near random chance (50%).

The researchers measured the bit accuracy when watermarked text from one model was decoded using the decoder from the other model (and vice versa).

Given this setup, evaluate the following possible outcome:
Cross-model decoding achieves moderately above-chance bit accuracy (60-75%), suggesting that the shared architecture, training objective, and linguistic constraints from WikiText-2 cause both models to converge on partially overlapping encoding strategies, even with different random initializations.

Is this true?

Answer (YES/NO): NO